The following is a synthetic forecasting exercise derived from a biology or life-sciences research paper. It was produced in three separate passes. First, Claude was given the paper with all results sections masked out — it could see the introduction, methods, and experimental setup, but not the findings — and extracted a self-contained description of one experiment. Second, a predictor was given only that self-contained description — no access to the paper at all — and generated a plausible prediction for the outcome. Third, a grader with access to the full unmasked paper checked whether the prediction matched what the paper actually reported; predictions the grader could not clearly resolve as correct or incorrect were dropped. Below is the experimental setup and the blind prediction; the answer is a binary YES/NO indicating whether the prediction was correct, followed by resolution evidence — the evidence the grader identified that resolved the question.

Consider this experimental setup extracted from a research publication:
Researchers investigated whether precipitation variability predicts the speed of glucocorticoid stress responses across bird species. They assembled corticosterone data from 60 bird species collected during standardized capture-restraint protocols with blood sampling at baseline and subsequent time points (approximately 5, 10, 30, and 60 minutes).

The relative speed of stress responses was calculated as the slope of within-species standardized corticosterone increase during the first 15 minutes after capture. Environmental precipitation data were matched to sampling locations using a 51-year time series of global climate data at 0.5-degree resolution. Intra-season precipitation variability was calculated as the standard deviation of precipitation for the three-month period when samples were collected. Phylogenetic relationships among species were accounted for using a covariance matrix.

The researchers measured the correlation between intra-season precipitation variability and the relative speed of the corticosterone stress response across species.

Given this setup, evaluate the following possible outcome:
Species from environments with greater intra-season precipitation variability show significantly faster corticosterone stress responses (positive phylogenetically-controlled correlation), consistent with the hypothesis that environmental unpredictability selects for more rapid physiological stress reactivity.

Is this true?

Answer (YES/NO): NO